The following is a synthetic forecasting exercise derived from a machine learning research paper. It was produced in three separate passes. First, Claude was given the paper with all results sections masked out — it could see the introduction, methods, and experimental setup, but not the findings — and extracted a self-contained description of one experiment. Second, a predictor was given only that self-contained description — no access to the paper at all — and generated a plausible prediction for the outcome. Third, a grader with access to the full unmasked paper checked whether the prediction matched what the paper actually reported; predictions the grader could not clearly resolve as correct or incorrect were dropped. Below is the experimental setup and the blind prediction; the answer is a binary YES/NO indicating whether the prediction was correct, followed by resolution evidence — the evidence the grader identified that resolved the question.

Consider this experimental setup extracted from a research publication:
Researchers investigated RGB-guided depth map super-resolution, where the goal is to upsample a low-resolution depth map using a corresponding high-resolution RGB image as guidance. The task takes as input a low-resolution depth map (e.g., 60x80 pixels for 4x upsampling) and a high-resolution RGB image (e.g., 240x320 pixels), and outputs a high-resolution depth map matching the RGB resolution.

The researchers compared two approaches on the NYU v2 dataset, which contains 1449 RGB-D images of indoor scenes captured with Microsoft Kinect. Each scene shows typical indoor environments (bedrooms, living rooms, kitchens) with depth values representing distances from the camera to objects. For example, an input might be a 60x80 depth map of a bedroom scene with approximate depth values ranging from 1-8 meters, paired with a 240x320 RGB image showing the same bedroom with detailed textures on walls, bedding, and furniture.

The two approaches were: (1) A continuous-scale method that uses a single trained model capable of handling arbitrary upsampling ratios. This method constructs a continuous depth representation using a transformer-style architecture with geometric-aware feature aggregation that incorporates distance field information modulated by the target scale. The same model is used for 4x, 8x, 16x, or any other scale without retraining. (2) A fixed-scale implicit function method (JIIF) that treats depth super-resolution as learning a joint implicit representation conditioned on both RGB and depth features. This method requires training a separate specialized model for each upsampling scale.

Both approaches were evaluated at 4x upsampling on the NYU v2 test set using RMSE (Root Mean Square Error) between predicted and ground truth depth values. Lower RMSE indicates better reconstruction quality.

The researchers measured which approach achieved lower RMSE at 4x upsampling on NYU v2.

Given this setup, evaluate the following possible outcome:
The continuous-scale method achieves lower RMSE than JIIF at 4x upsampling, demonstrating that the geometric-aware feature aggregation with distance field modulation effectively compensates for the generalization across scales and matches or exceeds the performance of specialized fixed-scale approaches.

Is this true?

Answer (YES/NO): NO